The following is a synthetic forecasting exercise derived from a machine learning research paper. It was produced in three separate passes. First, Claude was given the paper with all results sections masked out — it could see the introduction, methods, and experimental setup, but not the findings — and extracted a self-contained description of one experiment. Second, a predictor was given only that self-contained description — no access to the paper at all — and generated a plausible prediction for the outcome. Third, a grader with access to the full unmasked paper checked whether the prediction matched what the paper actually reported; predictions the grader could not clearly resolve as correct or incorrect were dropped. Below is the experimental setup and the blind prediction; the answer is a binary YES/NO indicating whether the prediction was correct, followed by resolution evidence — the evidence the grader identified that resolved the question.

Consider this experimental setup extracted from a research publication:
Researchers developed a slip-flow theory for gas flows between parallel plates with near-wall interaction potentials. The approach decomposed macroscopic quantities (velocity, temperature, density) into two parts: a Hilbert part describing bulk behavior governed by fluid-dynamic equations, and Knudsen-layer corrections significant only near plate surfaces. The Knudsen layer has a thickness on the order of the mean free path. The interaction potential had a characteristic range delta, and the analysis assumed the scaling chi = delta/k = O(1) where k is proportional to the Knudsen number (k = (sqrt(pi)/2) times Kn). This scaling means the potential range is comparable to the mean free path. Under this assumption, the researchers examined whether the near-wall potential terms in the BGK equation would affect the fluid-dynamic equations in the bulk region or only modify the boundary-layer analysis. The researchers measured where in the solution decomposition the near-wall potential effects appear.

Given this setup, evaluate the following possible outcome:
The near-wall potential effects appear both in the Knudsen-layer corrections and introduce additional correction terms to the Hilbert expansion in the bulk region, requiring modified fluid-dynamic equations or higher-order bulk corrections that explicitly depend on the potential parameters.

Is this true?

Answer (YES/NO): NO